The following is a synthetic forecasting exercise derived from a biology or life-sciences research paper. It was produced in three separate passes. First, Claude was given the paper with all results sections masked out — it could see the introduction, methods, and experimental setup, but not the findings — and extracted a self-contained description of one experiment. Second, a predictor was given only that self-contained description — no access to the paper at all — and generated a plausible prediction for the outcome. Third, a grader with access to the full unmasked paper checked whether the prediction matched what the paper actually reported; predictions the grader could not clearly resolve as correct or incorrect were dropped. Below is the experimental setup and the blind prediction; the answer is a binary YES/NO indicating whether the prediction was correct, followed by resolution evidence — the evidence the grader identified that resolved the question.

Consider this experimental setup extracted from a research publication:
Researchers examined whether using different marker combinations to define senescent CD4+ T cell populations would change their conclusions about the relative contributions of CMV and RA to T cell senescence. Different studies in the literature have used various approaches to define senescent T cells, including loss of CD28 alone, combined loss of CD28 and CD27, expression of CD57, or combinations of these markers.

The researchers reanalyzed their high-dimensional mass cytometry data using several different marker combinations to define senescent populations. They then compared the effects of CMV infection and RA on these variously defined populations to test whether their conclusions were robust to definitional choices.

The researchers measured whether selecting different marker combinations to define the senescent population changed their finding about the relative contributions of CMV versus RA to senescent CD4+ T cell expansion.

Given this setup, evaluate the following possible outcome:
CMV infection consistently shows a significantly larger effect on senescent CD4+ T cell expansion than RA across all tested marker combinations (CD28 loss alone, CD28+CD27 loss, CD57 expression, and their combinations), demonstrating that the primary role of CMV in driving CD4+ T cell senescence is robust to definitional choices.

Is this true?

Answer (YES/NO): YES